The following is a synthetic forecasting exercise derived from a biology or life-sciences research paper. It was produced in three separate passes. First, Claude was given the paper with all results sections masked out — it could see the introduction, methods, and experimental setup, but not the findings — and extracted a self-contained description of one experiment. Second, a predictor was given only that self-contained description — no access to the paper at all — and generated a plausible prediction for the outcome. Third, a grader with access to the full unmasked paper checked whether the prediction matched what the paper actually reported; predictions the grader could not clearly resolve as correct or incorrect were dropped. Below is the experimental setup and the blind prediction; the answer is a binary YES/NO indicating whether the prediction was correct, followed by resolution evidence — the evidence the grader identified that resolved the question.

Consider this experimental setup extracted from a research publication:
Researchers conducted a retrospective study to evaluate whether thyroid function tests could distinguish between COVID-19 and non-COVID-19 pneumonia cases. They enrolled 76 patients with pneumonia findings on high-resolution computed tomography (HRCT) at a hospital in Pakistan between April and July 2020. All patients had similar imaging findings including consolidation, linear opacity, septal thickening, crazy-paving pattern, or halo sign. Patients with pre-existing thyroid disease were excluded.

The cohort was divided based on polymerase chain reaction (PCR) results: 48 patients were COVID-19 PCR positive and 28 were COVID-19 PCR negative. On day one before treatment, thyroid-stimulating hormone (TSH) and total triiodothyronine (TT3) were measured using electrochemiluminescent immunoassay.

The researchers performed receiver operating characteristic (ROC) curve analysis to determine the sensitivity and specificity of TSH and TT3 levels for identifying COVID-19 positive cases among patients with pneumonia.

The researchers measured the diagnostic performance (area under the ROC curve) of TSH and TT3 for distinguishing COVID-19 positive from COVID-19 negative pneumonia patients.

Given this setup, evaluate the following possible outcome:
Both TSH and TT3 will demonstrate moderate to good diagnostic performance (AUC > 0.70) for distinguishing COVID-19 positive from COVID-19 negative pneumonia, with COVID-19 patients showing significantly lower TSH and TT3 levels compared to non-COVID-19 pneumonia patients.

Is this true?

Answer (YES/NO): NO